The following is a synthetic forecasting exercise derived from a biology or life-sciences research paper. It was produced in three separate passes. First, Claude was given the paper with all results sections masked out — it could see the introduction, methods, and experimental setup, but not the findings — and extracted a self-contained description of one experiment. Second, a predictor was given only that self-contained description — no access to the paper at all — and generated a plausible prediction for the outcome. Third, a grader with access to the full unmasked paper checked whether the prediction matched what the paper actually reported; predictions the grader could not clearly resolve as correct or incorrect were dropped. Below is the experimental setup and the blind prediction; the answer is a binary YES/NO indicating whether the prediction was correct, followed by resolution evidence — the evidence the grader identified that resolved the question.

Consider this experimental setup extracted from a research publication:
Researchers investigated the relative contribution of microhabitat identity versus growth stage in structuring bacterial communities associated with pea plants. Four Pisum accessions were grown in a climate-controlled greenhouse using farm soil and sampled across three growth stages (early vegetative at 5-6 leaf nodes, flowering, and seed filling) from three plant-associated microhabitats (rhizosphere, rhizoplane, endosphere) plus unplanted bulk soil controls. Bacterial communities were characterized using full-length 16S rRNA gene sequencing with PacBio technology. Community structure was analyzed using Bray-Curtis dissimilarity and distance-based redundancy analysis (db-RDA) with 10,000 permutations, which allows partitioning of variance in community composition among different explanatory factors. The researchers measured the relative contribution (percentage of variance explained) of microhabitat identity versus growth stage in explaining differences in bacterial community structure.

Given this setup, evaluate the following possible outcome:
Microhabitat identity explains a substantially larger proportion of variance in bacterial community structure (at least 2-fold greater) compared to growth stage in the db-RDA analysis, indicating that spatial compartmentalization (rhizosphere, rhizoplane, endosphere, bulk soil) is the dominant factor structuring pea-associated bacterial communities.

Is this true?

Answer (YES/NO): YES